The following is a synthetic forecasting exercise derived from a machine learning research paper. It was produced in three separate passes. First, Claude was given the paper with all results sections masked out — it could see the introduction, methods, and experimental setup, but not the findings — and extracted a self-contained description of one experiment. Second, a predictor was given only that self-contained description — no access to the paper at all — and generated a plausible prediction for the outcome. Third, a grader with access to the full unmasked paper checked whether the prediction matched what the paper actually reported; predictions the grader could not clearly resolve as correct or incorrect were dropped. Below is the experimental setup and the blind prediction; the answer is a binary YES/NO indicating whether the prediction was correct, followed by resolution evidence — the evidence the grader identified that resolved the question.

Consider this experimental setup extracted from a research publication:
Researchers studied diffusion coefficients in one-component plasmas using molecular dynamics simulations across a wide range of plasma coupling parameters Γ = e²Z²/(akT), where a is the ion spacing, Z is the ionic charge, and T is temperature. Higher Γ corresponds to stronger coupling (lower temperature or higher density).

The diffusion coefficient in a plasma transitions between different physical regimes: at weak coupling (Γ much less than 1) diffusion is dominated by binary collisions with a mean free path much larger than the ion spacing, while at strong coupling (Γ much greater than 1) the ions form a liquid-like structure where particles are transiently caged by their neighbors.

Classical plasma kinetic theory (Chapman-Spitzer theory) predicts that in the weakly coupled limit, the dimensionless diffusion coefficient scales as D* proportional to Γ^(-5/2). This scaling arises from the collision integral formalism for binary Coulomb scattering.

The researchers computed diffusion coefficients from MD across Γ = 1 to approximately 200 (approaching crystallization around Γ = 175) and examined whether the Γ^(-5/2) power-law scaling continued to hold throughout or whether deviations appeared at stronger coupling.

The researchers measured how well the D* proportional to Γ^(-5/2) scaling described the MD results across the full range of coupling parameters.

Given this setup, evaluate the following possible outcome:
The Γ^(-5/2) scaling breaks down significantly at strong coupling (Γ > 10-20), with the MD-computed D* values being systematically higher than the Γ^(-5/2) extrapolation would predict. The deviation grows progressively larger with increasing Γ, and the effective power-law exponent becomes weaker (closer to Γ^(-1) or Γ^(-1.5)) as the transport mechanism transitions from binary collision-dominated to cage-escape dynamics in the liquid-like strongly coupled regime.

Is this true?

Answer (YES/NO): NO